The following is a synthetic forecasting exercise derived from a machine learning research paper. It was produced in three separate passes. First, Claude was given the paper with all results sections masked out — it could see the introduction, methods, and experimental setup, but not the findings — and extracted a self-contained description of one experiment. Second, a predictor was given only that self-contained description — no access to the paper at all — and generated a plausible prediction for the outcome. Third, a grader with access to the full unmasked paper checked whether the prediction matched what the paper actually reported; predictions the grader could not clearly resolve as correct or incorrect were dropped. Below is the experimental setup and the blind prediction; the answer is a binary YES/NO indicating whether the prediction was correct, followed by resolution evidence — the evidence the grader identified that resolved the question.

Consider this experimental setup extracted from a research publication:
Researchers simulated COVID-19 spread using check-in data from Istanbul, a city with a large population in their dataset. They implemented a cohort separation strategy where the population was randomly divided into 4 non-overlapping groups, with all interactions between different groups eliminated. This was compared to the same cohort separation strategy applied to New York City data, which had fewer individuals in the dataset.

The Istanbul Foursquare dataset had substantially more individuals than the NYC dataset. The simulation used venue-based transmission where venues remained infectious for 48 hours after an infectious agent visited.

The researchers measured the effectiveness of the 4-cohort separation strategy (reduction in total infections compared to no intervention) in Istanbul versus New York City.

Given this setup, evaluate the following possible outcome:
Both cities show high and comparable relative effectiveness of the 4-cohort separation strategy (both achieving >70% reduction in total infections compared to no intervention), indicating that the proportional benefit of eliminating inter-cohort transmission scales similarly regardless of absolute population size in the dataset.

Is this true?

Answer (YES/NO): NO